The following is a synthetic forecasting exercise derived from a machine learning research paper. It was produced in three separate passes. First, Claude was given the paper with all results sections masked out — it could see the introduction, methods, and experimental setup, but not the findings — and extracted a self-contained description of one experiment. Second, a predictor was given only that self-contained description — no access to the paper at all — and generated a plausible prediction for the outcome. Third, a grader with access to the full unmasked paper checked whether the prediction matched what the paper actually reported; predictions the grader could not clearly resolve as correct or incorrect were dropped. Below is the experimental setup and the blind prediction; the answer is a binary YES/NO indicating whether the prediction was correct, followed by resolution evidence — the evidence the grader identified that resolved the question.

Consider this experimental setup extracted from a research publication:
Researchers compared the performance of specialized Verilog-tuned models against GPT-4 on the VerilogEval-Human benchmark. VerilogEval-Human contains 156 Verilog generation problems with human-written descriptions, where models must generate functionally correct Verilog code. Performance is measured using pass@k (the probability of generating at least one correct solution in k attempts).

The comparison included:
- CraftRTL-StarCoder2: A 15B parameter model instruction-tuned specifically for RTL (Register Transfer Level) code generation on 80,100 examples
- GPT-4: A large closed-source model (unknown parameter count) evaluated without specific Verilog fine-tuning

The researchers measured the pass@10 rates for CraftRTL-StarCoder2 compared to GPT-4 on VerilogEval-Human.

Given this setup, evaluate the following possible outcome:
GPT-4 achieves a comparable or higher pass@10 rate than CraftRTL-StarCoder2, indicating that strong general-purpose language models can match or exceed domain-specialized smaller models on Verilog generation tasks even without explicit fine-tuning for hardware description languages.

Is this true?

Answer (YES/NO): NO